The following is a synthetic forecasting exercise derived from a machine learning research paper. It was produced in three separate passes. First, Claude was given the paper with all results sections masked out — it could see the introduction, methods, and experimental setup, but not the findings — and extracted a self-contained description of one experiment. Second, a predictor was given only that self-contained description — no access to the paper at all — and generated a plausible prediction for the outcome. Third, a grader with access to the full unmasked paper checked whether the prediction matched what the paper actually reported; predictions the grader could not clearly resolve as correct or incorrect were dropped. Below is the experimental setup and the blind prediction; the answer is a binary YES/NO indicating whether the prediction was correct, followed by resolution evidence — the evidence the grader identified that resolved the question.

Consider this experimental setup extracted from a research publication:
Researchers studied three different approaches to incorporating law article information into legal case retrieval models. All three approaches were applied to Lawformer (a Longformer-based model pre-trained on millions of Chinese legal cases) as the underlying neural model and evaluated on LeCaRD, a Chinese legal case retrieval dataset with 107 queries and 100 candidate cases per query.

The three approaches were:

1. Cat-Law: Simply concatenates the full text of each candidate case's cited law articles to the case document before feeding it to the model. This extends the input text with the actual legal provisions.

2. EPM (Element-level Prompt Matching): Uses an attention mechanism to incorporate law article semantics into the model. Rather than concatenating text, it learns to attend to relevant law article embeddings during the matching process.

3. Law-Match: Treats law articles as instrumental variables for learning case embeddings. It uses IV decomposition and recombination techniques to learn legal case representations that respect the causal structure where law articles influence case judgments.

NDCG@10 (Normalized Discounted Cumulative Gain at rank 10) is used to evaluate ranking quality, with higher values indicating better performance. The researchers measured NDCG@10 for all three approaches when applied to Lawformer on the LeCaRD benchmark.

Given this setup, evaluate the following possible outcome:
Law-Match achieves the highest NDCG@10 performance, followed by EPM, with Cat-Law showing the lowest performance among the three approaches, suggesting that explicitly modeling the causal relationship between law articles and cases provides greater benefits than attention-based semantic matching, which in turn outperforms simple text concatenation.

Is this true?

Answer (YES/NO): YES